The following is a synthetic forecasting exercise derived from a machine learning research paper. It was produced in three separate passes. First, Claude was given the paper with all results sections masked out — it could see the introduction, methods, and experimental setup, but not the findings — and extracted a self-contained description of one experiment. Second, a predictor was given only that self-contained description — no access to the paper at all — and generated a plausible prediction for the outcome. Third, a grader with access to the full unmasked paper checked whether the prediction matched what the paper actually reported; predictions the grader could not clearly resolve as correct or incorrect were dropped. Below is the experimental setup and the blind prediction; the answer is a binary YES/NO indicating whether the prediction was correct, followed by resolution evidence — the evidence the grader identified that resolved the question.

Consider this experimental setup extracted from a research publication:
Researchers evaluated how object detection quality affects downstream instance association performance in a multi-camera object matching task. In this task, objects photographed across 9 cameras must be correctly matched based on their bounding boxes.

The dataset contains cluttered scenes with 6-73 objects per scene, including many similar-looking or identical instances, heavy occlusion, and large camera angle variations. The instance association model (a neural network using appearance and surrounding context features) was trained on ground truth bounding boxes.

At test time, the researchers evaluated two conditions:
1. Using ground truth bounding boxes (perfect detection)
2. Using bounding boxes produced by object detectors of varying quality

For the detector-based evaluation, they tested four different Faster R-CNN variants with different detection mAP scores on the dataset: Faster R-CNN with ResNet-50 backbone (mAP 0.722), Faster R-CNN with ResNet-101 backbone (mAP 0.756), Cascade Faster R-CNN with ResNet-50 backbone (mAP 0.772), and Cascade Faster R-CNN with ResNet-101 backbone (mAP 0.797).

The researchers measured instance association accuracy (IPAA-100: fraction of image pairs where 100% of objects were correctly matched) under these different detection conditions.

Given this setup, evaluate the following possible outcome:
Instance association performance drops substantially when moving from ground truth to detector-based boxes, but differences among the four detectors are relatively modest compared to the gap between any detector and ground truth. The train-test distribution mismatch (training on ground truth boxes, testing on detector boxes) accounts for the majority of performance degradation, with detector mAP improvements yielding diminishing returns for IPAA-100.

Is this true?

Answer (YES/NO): NO